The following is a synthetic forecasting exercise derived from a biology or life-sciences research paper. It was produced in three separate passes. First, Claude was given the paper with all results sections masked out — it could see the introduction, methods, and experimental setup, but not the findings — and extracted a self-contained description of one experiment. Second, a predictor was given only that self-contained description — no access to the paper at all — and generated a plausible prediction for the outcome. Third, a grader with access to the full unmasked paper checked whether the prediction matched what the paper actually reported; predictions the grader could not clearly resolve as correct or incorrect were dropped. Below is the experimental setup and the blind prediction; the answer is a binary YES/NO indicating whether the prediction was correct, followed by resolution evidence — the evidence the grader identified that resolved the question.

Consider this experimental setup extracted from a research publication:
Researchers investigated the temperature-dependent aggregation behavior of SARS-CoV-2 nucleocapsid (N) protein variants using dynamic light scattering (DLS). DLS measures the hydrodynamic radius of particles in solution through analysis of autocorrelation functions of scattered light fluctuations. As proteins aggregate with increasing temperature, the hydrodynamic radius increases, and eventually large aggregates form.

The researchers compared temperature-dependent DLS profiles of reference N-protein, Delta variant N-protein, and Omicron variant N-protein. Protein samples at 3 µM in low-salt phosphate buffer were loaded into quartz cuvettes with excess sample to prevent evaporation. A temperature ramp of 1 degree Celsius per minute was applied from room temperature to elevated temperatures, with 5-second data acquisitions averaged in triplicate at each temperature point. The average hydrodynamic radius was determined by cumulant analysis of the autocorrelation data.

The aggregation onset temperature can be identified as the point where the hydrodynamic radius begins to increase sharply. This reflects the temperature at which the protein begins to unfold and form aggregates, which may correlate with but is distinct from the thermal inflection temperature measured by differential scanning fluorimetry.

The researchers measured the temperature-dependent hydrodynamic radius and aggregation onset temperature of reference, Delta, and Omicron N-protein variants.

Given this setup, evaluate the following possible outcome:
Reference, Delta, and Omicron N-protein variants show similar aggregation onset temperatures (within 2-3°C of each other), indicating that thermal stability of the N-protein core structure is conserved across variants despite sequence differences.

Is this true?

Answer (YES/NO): NO